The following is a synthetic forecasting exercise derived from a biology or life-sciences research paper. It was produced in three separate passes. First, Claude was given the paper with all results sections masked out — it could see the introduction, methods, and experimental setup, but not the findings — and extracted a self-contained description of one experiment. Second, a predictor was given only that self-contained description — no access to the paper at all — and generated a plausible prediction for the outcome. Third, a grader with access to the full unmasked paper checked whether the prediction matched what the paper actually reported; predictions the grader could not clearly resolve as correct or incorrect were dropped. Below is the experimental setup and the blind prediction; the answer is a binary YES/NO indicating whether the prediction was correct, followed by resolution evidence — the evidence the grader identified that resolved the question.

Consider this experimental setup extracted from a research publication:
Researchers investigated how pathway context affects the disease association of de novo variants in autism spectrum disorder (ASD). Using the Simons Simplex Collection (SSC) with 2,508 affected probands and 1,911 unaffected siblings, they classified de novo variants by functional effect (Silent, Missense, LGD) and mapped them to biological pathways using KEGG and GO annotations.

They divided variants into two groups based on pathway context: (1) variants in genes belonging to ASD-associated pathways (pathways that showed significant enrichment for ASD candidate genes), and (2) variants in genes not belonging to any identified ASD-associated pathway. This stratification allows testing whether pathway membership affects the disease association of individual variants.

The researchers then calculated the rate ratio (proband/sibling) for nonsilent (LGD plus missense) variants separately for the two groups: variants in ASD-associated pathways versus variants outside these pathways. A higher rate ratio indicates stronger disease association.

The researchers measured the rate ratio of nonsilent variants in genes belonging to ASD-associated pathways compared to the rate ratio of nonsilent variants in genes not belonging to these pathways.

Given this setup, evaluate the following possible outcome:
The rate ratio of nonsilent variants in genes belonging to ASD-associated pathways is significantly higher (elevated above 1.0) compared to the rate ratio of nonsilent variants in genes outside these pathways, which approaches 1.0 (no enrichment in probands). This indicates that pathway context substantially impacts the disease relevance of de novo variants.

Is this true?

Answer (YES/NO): NO